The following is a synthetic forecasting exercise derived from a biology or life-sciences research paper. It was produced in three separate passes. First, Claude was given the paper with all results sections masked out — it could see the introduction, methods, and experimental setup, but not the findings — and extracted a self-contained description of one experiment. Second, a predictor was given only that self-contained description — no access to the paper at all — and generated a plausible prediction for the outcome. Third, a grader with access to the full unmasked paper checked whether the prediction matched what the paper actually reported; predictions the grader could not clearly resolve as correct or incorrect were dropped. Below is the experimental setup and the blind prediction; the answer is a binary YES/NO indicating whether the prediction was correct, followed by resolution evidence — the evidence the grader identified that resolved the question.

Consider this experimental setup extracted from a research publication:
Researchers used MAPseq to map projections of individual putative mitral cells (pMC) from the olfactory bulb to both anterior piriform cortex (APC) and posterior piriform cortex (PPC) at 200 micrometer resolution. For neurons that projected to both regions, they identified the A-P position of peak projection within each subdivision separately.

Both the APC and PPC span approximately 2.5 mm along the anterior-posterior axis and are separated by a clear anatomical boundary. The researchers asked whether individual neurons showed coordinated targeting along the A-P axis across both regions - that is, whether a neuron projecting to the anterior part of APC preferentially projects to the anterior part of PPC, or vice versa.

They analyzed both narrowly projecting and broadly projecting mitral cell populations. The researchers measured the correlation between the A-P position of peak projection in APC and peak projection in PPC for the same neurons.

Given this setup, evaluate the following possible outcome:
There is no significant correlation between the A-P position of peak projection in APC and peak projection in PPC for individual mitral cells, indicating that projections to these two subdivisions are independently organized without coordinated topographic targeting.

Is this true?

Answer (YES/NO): YES